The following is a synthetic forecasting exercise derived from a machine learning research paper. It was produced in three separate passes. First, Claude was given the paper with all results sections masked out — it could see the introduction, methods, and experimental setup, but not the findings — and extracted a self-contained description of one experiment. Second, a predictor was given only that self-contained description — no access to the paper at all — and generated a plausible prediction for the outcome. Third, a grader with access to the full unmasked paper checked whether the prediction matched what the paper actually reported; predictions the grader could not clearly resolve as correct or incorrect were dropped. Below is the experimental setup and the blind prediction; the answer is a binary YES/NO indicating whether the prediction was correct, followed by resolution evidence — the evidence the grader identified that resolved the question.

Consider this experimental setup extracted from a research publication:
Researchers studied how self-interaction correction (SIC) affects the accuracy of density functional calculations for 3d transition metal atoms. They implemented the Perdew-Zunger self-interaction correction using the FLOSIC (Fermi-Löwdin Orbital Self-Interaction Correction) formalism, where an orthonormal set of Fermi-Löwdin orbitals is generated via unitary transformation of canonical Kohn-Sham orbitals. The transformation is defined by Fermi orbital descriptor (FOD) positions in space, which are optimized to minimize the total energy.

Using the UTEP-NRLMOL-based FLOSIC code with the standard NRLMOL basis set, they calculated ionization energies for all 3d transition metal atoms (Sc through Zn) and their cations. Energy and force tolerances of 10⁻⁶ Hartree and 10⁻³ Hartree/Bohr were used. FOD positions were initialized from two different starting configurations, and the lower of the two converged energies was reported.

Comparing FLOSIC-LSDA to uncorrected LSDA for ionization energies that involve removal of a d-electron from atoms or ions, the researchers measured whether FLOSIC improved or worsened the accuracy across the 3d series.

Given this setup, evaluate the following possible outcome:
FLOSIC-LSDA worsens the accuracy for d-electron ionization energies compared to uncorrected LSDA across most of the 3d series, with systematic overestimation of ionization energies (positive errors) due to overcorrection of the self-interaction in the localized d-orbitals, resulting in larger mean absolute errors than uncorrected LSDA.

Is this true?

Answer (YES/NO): NO